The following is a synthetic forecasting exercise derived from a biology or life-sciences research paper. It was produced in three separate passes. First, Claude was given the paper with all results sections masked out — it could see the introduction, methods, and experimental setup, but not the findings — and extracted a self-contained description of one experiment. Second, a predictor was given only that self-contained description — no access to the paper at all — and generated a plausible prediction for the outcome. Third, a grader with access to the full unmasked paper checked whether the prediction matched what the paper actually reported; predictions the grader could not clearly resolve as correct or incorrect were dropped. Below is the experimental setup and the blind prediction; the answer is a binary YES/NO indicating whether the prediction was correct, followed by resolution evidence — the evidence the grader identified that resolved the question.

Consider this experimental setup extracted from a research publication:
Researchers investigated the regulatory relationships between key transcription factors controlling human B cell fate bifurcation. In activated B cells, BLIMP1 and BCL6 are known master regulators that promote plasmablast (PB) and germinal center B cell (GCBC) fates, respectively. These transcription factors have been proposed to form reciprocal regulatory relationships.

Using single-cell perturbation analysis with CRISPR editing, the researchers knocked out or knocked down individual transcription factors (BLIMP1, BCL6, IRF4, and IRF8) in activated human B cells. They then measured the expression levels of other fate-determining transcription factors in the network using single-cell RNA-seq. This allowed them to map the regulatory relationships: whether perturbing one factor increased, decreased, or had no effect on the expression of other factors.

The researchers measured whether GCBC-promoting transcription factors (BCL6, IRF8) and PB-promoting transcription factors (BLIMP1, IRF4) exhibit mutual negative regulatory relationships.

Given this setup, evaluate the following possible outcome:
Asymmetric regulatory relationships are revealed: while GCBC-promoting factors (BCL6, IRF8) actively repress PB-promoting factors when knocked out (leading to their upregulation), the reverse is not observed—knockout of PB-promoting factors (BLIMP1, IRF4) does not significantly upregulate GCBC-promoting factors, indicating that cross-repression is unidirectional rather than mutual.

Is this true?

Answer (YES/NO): NO